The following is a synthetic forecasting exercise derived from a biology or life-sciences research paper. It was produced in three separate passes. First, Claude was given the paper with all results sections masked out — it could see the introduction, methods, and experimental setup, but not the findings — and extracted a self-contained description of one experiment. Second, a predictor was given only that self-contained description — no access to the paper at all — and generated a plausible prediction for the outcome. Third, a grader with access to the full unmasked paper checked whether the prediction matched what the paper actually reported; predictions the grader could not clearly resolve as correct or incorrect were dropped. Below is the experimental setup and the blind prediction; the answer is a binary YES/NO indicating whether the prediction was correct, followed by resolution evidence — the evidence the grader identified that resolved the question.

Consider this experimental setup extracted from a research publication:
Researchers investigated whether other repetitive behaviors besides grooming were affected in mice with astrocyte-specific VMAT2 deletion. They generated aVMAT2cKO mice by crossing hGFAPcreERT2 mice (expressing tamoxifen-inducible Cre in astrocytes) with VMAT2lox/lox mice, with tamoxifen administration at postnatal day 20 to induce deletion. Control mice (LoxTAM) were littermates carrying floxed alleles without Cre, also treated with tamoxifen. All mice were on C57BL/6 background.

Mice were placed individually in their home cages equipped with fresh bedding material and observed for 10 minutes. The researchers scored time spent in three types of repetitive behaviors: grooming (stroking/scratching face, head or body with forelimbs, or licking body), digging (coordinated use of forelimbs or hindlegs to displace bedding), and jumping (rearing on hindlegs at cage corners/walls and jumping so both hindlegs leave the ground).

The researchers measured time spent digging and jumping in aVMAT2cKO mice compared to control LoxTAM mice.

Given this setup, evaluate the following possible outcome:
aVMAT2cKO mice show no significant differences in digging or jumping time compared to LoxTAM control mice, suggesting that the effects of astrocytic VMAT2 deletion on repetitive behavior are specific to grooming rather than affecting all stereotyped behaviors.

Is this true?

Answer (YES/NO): YES